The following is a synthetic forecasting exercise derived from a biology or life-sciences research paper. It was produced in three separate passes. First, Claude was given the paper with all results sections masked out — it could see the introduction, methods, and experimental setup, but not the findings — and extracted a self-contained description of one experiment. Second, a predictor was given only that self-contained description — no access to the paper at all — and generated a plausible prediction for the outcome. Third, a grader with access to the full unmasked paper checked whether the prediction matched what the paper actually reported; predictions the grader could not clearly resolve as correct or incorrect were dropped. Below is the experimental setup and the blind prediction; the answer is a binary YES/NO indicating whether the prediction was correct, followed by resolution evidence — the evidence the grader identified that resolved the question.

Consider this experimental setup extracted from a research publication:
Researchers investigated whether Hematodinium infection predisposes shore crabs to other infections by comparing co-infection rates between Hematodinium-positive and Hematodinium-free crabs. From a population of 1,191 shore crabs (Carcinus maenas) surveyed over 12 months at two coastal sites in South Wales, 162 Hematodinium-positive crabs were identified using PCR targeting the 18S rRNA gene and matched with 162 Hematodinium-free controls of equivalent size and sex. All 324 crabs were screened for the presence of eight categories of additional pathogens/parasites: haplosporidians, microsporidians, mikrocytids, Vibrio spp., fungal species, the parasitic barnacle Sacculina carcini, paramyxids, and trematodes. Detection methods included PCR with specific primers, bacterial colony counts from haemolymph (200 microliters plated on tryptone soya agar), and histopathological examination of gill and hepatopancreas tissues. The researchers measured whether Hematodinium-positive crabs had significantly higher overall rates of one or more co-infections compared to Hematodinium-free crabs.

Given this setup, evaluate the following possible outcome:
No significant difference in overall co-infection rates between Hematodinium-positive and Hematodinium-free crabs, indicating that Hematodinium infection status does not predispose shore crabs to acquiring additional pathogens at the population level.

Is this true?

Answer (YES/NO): YES